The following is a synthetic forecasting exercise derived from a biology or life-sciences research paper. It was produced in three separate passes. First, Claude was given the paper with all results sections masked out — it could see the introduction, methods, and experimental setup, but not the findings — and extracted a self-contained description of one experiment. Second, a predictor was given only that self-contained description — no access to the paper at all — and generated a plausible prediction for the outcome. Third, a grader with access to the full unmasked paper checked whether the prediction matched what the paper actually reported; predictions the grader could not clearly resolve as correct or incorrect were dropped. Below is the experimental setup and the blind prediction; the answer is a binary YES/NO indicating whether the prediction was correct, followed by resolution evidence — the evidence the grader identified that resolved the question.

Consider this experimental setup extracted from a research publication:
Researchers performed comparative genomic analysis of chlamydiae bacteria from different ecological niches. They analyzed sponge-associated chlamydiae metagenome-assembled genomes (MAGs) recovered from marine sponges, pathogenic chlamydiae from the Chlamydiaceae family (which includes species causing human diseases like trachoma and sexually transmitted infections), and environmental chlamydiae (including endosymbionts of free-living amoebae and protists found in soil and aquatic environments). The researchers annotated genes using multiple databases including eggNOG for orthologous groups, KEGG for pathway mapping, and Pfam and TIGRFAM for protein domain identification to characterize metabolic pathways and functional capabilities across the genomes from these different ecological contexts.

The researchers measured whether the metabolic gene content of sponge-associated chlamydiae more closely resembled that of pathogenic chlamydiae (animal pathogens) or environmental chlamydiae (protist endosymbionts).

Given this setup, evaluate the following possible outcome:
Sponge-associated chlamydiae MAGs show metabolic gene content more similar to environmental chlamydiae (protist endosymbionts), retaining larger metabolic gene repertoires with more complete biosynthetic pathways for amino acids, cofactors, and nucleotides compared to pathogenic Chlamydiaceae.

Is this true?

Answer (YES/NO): YES